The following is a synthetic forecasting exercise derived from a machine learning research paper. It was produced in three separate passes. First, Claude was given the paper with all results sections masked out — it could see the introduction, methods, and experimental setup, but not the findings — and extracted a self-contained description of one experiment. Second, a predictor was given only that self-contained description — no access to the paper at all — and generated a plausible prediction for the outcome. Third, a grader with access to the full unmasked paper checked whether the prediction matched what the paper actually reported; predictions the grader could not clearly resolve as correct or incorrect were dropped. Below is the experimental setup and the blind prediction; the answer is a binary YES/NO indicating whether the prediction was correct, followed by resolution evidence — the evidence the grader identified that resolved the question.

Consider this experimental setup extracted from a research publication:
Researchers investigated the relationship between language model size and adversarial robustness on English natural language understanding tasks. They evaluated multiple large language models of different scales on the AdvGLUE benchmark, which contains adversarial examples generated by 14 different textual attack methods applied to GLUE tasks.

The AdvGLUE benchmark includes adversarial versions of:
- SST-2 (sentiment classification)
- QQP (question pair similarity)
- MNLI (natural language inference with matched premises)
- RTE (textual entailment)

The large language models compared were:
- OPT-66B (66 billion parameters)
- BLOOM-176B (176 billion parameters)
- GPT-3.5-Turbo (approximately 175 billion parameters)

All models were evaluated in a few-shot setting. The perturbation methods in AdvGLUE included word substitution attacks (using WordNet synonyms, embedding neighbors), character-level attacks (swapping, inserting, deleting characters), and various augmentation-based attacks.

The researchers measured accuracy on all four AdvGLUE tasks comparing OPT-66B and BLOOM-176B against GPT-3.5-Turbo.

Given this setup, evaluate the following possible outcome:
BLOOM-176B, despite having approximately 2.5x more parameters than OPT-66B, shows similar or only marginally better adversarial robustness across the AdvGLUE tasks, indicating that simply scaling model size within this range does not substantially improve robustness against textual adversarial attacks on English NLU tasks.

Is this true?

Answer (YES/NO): NO